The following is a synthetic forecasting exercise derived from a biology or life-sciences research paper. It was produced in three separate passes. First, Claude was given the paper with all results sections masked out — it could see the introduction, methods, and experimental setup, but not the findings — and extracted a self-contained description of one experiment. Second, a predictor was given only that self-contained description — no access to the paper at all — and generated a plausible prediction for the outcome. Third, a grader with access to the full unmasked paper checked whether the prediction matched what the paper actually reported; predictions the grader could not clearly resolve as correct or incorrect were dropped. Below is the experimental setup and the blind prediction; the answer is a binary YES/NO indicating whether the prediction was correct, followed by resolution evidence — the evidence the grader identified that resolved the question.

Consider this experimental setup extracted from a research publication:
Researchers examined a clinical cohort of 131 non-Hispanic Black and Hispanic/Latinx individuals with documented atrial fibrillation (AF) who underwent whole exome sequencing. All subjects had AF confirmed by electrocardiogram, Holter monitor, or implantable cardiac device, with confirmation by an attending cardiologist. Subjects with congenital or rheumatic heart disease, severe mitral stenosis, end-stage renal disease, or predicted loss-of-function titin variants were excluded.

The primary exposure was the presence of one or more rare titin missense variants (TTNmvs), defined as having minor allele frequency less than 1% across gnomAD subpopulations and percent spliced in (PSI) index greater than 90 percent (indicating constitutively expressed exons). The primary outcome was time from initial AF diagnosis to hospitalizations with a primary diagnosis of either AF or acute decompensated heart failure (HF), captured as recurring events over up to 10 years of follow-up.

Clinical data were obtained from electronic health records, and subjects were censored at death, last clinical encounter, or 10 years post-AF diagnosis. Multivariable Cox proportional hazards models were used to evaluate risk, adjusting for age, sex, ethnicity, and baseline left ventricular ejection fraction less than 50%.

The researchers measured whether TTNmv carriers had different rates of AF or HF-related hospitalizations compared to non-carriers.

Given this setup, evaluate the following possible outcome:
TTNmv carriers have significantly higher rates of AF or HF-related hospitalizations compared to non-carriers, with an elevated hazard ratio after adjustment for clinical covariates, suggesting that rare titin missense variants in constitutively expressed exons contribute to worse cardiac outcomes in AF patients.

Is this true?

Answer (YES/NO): YES